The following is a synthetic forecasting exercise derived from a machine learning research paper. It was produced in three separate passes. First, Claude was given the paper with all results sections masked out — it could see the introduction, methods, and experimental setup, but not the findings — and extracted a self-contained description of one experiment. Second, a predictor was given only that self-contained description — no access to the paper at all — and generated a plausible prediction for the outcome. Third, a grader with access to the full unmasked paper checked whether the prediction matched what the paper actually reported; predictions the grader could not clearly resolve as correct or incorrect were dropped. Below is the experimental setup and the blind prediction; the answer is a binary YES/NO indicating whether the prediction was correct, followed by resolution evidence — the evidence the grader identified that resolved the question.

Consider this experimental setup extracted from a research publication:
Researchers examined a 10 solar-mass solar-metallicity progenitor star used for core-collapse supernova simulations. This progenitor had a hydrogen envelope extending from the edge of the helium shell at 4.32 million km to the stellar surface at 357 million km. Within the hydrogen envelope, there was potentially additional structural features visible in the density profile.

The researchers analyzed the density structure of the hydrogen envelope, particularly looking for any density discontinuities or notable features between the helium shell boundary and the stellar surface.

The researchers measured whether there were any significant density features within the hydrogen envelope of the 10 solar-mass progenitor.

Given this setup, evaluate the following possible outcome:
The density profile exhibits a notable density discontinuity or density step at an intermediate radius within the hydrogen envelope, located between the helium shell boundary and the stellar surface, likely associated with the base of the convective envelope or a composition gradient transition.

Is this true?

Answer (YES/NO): YES